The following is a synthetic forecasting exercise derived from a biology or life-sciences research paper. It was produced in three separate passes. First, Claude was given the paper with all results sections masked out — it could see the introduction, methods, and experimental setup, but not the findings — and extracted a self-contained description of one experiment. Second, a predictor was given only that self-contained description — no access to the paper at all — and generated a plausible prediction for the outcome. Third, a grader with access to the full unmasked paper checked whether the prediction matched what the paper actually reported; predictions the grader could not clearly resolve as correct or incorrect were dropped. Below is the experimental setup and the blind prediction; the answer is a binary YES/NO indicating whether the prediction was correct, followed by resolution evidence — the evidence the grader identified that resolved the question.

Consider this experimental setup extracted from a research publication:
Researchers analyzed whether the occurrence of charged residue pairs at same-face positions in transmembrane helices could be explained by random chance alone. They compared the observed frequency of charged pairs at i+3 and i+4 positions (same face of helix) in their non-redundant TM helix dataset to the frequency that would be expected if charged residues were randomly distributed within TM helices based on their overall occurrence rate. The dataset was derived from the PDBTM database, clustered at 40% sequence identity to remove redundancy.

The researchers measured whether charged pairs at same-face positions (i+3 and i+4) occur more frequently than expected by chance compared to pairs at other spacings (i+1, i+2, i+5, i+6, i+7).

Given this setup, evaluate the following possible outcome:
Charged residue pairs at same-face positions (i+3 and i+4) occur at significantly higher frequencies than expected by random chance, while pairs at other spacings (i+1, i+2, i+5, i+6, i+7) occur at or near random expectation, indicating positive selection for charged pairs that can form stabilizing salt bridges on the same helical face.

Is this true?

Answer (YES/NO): NO